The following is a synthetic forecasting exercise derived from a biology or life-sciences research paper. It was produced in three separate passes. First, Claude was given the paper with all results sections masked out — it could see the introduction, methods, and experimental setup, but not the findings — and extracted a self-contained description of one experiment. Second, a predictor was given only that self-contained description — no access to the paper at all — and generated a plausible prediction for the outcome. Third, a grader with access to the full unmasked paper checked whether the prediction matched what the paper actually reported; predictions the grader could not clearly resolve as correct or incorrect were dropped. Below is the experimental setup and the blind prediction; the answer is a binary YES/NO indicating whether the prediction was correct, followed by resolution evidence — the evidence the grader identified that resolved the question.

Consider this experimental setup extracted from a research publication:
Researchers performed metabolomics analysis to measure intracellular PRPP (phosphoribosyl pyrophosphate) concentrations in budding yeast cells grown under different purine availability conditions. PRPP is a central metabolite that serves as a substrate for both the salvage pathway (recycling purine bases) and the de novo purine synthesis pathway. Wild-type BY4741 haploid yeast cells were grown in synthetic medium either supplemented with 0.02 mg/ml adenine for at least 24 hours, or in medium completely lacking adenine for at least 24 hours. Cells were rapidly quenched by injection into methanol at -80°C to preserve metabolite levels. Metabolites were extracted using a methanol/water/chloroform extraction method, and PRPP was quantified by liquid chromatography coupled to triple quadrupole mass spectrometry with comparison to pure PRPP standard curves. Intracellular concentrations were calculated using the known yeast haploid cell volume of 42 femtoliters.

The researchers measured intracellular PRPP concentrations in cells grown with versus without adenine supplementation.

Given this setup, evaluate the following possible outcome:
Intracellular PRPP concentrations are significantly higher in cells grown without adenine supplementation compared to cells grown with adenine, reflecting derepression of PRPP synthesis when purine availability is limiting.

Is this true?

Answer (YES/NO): YES